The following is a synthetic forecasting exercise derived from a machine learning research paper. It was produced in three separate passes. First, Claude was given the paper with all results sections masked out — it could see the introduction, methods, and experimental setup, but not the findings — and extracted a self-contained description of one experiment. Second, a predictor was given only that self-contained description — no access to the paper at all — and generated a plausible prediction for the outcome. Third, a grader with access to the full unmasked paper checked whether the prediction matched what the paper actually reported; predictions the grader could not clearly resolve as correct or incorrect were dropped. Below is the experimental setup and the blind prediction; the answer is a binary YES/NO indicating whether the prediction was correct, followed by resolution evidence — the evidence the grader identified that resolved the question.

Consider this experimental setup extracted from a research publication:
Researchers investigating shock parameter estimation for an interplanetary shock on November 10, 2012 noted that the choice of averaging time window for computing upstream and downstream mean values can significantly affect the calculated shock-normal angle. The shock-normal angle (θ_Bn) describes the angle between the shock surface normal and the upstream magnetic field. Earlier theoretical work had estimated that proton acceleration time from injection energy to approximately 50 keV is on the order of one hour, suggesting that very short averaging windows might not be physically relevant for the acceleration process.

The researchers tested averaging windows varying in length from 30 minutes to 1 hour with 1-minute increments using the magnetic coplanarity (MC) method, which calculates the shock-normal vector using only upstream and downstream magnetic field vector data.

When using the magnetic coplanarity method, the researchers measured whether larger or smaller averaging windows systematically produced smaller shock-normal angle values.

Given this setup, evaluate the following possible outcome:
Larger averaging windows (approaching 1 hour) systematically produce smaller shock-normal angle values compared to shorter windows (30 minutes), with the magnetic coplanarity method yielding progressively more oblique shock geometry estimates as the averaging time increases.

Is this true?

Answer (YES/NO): NO